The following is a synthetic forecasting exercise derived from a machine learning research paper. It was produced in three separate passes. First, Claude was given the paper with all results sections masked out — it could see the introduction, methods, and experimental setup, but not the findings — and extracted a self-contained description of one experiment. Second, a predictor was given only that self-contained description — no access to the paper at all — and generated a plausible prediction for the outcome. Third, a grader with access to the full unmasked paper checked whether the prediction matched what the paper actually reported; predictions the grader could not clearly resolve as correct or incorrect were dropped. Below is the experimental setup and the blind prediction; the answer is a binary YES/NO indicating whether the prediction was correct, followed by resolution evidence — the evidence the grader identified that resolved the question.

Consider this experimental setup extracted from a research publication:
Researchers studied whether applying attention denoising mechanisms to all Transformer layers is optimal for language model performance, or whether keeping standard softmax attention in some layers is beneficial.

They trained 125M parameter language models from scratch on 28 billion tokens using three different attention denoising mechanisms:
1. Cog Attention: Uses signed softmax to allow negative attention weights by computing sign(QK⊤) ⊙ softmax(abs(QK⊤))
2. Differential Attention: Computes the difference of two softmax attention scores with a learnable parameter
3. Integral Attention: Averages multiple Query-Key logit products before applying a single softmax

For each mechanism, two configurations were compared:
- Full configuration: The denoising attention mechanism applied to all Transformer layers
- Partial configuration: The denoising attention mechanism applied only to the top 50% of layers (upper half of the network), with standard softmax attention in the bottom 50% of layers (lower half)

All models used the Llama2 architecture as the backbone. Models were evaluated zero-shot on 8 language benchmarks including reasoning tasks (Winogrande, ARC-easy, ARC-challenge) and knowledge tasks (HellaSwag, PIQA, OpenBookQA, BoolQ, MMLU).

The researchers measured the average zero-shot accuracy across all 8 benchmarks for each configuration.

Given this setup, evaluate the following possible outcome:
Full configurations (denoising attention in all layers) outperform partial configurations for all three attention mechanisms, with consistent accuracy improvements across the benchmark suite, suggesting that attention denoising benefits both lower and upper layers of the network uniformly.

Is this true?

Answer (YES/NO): NO